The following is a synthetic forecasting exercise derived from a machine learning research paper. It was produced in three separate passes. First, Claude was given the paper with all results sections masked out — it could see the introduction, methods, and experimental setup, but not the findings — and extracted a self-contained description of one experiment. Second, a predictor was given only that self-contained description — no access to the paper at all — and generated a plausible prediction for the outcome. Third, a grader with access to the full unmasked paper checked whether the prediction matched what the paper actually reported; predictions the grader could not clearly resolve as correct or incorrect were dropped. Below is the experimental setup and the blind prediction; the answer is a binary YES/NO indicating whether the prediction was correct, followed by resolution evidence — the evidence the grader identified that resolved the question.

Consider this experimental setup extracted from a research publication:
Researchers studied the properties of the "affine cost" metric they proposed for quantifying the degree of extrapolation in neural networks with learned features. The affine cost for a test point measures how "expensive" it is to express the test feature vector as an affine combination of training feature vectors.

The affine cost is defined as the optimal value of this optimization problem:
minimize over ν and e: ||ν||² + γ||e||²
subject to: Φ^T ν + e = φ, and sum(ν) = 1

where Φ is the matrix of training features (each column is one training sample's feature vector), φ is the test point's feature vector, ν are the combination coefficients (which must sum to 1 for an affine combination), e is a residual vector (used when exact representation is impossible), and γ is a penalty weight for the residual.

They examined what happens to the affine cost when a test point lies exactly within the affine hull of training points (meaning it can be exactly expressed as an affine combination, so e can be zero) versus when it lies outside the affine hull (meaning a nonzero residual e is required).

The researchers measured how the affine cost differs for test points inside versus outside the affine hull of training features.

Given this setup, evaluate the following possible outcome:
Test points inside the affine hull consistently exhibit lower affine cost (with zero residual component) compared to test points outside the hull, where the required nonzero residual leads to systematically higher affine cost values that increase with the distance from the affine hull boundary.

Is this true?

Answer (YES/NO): YES